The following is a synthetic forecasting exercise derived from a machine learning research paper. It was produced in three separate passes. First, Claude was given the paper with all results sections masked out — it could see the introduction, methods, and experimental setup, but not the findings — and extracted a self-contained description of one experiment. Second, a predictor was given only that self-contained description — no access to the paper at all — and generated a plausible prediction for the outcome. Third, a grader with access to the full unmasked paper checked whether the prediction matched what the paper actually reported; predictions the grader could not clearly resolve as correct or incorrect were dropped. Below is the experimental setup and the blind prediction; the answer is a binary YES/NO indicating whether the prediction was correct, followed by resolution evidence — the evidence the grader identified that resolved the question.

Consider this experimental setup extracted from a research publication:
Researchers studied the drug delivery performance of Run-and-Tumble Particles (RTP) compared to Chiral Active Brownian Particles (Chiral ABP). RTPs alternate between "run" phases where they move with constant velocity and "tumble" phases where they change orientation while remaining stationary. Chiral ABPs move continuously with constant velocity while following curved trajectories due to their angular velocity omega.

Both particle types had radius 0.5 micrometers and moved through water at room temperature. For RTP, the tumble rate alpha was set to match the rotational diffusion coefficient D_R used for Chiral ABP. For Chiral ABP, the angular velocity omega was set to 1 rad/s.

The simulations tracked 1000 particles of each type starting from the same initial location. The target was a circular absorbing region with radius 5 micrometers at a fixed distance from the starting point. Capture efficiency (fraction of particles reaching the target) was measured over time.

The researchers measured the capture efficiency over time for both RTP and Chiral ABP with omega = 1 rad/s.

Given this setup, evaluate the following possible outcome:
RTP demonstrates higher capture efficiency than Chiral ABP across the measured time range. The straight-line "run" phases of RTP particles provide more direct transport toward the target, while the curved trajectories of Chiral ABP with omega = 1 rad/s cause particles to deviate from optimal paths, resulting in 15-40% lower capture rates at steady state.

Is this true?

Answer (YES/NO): NO